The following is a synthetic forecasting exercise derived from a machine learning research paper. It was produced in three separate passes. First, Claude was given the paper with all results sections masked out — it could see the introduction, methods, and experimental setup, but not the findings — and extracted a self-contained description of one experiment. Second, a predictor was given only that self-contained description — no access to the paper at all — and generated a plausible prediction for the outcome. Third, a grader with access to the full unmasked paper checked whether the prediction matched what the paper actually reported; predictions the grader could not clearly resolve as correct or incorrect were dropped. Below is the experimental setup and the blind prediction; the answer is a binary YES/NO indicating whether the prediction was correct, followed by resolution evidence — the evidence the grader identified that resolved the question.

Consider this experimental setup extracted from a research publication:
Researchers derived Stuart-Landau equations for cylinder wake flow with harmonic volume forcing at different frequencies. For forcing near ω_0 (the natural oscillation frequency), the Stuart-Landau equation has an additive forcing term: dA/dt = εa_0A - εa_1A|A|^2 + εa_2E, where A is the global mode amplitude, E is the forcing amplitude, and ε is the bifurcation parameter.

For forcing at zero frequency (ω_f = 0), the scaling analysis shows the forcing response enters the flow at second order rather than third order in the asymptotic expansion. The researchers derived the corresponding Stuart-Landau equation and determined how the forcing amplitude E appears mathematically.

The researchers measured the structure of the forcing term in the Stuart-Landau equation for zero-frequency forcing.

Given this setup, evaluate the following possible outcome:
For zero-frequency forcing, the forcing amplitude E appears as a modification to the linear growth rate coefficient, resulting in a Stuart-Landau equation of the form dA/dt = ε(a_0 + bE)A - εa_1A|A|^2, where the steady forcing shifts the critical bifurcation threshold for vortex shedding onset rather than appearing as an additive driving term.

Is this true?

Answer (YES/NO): NO